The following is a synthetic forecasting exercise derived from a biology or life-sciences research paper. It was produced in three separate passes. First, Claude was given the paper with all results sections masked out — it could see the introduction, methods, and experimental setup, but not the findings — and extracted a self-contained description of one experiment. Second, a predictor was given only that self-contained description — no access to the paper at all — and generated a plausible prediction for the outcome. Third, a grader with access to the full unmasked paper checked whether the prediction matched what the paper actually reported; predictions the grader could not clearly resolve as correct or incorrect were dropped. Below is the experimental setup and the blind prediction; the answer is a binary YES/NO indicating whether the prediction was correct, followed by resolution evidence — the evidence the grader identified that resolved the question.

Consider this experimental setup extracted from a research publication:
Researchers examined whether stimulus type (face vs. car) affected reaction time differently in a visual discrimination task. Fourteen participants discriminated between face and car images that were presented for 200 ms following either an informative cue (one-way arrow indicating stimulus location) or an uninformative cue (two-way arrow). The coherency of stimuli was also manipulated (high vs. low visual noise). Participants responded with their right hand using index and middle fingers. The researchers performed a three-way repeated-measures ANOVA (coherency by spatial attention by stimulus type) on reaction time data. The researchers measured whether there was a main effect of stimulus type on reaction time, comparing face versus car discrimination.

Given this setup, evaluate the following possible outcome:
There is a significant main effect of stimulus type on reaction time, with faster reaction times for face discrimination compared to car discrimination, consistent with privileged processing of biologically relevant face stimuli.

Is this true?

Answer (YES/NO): NO